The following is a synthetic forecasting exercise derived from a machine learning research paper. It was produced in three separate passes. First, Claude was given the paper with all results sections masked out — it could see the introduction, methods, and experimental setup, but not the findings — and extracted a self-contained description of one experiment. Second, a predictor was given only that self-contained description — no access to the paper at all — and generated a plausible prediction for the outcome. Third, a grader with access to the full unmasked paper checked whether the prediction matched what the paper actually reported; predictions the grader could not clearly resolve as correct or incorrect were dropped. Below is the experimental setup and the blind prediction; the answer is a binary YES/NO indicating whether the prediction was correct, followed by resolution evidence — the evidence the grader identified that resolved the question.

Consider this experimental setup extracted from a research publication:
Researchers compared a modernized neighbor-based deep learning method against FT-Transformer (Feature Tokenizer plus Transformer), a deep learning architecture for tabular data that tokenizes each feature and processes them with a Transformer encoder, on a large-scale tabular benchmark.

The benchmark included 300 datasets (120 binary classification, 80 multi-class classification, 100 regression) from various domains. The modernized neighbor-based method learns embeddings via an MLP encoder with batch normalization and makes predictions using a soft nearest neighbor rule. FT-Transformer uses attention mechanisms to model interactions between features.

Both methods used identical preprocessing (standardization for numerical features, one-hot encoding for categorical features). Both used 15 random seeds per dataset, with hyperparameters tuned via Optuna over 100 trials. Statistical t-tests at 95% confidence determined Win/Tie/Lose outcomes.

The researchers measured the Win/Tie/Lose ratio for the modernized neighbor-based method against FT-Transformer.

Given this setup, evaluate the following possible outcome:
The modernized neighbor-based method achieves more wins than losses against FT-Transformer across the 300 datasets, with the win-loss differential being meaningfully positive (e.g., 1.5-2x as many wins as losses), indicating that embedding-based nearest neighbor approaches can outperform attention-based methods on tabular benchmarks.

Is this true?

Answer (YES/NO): YES